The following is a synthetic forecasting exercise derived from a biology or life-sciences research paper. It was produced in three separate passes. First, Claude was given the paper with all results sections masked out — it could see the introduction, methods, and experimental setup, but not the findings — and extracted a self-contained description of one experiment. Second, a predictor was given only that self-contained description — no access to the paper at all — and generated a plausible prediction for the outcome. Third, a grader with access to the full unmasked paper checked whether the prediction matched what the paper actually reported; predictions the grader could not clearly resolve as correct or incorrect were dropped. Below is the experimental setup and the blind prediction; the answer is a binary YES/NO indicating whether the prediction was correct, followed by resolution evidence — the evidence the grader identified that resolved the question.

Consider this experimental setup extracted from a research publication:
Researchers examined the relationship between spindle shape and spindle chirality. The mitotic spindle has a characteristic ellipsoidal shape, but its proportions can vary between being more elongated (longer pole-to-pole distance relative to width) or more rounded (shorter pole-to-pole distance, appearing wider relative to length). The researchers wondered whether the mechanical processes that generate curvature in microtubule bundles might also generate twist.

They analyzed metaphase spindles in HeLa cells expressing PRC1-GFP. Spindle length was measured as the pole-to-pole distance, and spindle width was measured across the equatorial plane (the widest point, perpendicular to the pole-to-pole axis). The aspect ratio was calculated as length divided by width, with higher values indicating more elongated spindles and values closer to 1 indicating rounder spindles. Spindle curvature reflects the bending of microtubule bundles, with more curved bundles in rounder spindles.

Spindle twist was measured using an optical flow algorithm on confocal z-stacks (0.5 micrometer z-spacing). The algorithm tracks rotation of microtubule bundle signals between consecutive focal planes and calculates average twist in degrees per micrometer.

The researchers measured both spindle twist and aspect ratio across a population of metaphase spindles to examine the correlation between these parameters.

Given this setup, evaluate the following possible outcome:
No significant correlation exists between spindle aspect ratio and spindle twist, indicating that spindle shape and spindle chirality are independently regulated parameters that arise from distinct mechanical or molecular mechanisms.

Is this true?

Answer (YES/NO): NO